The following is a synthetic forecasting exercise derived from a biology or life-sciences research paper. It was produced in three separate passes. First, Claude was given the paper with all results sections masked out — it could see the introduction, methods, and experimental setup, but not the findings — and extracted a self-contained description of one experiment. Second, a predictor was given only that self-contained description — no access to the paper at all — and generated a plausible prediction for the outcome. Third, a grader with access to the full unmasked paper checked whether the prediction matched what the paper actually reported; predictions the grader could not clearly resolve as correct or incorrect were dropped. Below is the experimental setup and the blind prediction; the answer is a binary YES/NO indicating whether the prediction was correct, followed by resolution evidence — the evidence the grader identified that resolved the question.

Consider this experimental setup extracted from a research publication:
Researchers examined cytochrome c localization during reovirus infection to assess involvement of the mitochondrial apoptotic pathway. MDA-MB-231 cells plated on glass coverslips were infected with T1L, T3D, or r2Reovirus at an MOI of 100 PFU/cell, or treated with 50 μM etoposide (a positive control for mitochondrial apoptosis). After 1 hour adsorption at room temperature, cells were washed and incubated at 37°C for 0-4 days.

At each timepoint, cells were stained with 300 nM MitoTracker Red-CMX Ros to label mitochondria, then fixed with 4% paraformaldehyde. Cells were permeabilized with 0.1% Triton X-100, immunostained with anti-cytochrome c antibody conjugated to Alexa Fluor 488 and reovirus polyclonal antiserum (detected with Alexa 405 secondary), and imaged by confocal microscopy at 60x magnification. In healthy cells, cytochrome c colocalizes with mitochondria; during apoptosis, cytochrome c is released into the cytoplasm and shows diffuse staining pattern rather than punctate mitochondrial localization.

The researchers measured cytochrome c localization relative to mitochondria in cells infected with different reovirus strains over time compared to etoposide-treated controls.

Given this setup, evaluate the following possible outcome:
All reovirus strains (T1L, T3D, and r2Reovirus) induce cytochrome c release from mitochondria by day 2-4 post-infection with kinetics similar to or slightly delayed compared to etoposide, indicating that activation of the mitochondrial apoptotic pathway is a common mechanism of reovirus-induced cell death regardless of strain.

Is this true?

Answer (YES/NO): NO